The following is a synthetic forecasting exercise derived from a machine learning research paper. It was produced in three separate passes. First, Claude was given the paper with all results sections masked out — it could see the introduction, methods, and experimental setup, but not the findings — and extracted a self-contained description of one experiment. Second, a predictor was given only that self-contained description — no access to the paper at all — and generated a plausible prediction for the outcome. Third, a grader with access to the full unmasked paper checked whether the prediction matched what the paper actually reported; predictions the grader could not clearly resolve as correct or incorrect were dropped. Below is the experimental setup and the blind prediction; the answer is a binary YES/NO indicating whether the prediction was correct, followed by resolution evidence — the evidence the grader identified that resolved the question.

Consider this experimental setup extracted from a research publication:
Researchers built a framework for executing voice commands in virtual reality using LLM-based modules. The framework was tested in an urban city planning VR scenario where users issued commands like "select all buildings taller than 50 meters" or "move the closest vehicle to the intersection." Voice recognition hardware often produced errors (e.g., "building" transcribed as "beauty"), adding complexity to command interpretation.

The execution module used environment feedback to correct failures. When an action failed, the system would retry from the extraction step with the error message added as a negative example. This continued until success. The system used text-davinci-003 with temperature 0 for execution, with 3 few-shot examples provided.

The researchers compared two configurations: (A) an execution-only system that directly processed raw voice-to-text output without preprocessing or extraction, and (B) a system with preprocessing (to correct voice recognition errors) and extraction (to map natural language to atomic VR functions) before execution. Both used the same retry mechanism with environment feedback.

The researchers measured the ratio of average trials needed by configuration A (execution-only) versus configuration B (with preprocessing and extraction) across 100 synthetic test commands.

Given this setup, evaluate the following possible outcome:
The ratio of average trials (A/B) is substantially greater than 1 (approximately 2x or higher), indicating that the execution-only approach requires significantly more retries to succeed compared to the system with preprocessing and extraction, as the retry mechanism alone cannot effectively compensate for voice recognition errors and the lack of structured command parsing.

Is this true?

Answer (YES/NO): YES